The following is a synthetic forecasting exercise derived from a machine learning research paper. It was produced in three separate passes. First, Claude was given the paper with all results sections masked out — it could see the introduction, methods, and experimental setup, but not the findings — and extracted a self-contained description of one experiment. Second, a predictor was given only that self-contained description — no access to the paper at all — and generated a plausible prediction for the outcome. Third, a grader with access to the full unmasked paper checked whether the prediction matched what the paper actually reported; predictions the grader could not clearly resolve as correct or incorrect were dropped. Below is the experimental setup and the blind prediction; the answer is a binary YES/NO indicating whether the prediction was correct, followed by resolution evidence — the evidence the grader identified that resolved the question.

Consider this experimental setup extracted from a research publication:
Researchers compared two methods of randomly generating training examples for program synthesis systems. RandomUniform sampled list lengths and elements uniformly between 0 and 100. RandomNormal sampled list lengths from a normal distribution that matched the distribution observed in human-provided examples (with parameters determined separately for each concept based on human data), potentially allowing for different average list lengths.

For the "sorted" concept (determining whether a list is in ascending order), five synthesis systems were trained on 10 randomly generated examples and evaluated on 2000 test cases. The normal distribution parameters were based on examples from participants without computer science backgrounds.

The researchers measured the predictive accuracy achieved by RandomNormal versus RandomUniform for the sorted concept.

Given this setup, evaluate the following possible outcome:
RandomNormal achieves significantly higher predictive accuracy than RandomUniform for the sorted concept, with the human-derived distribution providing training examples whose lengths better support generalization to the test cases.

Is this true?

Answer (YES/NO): YES